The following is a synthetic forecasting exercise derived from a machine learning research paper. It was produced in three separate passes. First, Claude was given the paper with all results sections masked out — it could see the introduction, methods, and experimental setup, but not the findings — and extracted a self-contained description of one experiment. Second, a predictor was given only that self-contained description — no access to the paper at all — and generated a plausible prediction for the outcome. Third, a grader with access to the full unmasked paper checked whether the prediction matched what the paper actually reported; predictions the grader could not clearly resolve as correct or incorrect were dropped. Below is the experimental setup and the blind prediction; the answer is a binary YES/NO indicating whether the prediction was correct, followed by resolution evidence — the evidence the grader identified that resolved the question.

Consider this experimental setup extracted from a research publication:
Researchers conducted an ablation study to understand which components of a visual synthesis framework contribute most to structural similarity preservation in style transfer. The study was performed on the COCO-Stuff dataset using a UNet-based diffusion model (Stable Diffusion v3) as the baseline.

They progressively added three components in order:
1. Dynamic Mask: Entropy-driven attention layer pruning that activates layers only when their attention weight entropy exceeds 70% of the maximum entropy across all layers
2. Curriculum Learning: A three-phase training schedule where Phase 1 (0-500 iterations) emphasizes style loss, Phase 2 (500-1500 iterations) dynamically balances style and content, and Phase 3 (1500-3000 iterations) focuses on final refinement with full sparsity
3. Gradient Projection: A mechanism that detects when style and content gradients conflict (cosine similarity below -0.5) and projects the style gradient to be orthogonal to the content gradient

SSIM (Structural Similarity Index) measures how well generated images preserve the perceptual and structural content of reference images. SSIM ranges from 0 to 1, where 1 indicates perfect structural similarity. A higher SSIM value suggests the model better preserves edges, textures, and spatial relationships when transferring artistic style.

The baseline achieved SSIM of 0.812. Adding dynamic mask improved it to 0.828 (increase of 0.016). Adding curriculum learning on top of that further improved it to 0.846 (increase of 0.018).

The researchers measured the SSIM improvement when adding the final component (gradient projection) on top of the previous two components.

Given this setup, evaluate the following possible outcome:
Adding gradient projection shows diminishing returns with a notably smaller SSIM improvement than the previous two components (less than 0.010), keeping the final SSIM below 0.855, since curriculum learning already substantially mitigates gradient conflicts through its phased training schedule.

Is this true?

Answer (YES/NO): NO